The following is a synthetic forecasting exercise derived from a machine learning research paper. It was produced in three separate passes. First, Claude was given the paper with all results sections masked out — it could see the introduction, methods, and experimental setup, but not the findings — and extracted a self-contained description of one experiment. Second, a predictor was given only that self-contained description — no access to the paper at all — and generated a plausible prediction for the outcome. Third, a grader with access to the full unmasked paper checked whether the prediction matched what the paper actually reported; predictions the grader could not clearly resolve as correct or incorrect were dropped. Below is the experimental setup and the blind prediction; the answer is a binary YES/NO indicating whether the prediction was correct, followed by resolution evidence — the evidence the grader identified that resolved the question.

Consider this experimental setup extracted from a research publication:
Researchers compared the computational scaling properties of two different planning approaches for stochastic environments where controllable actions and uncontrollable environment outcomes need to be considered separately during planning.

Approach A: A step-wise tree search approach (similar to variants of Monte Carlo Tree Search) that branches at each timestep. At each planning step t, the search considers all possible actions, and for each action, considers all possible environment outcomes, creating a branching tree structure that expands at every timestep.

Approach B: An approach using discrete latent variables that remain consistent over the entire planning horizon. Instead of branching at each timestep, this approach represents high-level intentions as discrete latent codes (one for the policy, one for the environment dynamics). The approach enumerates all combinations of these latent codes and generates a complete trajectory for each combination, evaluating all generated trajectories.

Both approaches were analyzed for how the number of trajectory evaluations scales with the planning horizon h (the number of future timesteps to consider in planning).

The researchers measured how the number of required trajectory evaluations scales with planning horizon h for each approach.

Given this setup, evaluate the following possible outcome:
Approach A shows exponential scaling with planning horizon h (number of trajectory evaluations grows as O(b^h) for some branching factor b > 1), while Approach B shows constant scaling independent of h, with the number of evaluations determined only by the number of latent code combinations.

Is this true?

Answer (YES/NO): NO